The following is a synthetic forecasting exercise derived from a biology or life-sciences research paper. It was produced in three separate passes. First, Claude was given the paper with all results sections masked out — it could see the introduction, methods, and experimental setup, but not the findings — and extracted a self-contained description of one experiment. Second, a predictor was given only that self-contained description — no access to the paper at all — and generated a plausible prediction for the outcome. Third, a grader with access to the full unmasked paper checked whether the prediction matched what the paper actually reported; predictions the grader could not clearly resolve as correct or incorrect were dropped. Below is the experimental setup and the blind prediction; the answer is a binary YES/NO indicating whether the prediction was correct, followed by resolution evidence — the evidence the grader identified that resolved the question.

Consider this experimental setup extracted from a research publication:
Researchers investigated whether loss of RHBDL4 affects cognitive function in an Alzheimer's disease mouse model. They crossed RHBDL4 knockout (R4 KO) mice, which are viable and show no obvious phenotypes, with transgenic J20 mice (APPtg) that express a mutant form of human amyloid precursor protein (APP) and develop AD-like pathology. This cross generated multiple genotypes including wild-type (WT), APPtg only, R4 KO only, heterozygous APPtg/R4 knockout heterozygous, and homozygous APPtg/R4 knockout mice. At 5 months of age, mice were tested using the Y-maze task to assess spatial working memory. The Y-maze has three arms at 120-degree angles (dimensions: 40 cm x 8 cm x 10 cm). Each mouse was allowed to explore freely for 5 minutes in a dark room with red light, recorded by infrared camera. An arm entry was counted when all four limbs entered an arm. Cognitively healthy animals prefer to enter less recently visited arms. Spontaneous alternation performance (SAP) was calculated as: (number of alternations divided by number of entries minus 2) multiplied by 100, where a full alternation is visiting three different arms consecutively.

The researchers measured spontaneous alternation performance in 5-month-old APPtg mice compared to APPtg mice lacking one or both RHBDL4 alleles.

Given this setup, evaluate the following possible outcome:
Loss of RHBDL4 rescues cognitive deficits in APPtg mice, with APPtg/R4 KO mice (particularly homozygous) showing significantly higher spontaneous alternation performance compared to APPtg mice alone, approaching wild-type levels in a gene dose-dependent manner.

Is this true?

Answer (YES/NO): NO